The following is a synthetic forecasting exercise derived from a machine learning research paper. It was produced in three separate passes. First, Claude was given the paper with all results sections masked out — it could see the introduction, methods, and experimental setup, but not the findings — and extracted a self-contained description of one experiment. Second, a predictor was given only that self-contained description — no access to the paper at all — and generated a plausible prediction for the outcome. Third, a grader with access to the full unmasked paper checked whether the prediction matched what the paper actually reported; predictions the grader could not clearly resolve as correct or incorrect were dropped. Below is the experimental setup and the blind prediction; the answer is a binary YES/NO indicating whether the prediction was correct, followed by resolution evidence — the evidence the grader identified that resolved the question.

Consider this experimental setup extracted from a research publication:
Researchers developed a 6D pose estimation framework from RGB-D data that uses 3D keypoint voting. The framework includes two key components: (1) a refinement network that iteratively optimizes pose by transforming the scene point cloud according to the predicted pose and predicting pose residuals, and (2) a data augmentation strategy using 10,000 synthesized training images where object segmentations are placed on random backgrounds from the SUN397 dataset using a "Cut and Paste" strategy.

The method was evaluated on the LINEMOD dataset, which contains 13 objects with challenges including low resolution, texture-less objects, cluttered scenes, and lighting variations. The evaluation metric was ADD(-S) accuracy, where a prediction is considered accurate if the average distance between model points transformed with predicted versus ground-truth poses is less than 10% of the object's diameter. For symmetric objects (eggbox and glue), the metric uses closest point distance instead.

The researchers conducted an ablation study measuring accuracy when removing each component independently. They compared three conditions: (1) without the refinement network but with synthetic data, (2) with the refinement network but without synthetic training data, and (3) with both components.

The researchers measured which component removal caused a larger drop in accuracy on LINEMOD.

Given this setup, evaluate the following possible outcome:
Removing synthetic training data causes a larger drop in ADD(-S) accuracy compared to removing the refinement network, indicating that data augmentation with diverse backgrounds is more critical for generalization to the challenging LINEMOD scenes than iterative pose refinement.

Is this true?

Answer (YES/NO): NO